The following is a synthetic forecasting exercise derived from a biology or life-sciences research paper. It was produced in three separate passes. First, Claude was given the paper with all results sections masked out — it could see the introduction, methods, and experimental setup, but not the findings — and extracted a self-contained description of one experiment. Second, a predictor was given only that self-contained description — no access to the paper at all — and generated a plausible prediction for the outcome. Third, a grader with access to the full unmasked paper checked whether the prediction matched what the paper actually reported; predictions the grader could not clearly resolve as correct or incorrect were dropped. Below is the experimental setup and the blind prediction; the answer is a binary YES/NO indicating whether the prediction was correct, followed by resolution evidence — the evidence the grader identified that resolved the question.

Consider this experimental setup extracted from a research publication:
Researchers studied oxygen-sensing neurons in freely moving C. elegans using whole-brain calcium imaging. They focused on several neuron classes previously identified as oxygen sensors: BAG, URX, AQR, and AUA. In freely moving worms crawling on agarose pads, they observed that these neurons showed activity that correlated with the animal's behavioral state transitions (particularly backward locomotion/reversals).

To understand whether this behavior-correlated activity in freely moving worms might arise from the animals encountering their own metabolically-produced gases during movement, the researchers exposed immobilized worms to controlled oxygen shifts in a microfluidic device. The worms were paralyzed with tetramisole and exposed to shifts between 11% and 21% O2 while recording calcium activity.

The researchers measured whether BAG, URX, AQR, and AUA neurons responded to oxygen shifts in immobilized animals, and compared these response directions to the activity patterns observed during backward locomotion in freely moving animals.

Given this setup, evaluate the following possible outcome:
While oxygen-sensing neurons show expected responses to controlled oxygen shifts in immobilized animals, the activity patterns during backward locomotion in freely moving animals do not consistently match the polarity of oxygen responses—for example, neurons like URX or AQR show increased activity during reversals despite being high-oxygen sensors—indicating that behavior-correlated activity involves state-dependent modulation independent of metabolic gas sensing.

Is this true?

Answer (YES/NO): NO